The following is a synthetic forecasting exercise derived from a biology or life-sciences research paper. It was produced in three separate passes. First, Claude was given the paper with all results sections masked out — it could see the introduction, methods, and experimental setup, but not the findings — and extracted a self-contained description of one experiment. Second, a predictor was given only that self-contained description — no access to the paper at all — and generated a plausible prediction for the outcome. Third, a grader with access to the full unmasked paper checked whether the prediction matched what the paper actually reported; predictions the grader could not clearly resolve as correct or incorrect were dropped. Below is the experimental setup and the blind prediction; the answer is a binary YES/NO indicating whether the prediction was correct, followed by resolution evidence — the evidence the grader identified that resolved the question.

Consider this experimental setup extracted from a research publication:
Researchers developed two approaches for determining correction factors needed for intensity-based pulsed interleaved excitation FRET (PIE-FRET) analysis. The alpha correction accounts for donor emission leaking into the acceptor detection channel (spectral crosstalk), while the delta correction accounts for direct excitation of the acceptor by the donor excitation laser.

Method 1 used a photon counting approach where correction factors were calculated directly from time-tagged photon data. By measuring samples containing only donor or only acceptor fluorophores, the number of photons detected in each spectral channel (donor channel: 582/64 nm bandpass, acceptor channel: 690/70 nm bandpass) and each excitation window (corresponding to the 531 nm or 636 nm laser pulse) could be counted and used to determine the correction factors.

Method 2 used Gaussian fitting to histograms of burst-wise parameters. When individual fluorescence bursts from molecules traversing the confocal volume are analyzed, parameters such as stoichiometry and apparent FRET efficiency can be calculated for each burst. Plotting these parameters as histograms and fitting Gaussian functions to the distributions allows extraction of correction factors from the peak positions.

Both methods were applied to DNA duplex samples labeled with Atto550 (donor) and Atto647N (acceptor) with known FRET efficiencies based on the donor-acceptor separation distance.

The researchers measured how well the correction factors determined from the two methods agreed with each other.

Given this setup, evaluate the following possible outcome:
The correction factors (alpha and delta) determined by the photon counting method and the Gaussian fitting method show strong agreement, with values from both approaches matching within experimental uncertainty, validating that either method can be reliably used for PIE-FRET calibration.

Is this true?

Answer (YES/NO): YES